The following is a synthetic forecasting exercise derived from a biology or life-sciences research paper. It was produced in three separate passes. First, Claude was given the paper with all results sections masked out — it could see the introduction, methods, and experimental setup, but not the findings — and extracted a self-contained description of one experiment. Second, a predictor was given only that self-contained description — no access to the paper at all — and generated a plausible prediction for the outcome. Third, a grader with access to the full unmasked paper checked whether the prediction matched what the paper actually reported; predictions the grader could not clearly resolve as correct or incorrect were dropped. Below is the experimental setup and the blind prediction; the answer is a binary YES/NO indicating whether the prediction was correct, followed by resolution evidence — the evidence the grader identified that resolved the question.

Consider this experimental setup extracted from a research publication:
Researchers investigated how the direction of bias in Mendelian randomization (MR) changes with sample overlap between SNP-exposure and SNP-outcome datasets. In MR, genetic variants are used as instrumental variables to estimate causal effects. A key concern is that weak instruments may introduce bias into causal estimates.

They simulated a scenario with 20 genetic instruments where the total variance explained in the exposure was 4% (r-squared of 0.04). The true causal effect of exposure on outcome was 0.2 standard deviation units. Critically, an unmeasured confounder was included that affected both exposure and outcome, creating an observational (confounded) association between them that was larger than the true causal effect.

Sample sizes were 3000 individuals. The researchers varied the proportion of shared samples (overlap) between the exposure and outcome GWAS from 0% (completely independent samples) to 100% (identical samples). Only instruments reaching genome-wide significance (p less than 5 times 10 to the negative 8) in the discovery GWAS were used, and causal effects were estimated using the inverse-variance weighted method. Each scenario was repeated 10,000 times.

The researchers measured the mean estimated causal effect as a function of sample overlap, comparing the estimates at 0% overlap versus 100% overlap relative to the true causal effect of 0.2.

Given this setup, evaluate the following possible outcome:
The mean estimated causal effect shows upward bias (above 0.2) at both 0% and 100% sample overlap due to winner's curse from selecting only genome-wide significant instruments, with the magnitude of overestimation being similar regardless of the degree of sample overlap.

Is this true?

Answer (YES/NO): NO